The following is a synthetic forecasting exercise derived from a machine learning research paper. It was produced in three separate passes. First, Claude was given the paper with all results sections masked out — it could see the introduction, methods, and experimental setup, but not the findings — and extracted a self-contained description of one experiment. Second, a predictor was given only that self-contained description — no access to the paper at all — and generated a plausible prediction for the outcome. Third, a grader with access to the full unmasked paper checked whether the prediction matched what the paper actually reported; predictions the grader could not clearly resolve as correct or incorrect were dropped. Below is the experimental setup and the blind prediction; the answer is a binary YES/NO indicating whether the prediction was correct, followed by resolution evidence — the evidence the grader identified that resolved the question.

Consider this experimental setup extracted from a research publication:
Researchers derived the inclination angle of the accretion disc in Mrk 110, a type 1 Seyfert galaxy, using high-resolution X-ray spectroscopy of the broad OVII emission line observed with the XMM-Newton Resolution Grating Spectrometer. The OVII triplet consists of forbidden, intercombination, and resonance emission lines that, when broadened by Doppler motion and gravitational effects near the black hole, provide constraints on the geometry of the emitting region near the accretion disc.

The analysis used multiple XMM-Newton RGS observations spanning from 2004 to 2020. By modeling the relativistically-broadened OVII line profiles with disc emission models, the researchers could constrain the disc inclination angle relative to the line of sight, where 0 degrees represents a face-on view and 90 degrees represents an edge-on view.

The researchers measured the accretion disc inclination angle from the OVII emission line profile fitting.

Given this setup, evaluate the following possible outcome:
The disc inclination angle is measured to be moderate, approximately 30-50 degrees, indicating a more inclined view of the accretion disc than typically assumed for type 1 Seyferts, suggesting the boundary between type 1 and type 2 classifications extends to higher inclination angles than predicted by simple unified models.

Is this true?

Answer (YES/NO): NO